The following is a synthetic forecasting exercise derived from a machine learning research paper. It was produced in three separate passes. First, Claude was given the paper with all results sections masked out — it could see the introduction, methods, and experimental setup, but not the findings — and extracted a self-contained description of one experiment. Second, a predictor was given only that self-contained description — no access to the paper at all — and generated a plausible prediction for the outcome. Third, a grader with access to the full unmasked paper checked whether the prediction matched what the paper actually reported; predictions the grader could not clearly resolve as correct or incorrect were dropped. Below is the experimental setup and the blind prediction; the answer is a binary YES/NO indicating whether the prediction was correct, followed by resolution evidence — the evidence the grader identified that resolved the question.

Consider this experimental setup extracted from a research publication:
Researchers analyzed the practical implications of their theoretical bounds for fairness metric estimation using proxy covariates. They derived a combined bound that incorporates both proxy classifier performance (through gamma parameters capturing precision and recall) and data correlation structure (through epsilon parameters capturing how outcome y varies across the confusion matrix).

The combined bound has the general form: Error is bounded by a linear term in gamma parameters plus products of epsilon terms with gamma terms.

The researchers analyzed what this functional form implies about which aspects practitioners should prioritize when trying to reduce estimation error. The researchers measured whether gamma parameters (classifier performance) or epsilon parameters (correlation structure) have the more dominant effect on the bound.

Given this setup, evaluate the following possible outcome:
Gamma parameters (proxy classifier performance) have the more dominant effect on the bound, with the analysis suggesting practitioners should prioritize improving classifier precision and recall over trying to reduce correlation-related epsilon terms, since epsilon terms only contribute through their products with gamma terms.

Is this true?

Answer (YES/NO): YES